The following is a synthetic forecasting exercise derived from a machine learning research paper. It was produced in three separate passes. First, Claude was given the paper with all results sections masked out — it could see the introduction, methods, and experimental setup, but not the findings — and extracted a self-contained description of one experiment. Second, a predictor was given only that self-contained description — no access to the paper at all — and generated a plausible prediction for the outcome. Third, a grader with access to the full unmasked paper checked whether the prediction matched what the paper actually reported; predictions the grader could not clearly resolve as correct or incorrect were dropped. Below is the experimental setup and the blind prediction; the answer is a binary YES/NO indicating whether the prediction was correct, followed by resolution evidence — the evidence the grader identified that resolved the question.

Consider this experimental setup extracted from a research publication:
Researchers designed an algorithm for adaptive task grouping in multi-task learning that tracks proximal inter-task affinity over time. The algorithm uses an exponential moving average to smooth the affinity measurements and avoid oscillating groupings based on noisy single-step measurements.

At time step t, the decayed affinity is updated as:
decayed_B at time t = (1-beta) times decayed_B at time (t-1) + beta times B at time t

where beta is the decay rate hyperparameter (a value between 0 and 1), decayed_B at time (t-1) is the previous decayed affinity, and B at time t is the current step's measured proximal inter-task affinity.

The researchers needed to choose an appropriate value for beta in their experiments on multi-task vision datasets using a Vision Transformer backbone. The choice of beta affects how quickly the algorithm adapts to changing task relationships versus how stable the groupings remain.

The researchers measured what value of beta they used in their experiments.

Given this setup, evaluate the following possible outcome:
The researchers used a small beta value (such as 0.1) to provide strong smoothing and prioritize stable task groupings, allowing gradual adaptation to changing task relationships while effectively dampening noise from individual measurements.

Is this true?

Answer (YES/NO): NO